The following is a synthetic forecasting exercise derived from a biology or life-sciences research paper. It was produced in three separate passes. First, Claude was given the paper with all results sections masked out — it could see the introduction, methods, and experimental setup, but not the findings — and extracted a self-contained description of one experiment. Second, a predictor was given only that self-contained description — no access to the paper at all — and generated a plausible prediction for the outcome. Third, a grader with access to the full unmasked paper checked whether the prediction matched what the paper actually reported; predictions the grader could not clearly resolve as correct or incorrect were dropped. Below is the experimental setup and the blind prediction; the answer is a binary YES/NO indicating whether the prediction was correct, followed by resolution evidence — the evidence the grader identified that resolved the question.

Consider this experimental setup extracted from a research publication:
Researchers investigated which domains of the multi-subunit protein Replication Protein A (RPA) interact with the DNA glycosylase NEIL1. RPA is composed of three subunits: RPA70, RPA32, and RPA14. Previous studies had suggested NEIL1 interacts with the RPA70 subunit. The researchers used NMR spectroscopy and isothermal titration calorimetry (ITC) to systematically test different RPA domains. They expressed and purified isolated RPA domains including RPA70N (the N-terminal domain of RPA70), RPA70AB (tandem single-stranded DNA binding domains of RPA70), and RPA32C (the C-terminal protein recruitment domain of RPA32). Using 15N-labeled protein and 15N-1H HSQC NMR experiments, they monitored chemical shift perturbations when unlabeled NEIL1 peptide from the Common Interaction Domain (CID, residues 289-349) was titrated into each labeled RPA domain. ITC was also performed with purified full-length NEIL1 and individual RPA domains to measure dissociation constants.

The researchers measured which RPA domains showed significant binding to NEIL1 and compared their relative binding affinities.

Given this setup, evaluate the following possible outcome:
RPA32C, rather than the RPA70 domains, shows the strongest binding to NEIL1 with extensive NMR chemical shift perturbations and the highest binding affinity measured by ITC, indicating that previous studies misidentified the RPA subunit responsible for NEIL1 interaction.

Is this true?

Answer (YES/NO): YES